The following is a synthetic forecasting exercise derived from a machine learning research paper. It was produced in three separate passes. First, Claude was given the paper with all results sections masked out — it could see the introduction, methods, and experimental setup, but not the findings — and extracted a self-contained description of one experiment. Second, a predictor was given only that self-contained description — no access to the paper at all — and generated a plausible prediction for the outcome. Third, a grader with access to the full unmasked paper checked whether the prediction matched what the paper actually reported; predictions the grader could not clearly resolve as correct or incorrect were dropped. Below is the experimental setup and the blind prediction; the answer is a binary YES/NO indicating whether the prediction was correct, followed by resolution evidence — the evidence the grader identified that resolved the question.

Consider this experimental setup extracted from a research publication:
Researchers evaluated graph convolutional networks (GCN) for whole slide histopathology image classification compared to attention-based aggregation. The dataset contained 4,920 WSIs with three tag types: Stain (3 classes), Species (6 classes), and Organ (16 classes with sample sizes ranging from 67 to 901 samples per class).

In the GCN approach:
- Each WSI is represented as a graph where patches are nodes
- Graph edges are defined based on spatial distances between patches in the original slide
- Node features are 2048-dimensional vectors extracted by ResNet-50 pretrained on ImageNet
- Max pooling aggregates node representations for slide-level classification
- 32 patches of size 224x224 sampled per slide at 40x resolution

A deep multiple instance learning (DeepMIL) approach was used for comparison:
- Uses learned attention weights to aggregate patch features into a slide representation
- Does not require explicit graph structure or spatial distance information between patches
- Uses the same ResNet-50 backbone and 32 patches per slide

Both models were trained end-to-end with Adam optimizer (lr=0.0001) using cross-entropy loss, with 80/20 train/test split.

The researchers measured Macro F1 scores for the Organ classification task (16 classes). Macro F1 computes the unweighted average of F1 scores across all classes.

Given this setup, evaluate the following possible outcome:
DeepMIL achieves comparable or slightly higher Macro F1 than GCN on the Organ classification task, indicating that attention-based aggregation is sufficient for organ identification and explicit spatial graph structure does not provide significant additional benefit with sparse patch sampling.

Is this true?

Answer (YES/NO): YES